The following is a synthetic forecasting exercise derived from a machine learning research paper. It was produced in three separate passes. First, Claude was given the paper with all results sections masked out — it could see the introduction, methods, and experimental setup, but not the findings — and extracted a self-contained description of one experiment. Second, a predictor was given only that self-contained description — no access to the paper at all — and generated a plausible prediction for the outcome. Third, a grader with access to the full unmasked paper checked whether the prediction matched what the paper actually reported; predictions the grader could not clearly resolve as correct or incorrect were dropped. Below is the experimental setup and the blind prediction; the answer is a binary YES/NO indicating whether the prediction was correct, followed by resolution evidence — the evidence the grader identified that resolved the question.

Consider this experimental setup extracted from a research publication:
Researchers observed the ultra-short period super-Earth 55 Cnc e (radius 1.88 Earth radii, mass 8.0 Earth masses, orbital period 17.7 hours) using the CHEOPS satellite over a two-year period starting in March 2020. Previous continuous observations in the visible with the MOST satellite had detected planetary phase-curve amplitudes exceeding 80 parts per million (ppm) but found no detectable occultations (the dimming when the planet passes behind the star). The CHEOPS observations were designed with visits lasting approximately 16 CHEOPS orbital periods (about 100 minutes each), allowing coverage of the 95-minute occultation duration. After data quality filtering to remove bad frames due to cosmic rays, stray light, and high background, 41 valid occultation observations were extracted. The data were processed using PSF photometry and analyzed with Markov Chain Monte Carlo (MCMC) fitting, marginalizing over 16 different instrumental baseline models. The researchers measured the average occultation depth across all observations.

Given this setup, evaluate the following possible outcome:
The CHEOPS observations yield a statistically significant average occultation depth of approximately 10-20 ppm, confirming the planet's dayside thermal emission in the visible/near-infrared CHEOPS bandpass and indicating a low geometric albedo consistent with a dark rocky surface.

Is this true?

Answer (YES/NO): NO